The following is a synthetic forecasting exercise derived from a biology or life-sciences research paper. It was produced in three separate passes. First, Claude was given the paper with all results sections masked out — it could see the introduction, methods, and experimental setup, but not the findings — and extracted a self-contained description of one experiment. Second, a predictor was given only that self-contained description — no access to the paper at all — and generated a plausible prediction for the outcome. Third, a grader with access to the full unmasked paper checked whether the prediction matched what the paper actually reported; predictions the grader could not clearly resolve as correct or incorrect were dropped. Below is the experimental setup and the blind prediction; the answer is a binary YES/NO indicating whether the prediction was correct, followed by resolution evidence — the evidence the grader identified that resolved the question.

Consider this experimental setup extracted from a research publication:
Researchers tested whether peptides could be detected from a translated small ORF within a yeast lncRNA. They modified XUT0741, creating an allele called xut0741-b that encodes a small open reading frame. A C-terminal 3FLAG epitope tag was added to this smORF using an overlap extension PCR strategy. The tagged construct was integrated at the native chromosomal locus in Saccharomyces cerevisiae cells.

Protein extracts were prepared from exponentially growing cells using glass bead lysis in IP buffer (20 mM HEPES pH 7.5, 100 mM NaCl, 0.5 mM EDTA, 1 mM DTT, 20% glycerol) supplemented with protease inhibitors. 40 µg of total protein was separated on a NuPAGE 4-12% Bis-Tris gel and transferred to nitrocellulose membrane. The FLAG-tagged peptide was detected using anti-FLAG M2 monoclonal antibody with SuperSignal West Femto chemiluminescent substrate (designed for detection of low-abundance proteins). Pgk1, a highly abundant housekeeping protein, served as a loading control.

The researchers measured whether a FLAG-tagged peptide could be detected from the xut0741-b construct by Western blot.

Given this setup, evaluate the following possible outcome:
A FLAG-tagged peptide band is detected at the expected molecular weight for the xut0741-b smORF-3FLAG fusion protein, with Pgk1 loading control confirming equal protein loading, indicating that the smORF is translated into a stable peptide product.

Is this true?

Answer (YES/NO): YES